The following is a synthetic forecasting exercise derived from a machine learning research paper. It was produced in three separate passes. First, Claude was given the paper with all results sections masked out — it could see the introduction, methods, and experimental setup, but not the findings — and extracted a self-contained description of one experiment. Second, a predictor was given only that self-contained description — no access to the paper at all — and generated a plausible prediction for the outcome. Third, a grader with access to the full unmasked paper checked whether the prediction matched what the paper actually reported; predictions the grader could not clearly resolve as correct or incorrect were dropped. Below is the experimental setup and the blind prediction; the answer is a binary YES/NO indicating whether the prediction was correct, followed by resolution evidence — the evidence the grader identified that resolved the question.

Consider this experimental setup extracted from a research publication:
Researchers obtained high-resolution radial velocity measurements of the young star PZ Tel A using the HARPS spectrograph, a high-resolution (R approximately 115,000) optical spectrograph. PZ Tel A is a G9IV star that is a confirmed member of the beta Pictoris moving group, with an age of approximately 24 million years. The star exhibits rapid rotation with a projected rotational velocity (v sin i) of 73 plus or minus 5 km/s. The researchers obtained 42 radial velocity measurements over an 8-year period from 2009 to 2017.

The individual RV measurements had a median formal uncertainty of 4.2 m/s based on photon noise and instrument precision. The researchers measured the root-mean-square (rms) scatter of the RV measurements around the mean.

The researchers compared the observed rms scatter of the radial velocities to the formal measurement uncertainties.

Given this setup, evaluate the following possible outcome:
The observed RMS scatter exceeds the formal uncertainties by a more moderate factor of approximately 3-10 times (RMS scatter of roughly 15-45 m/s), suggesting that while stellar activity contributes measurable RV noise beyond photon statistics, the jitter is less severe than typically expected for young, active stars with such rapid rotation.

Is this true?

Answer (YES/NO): NO